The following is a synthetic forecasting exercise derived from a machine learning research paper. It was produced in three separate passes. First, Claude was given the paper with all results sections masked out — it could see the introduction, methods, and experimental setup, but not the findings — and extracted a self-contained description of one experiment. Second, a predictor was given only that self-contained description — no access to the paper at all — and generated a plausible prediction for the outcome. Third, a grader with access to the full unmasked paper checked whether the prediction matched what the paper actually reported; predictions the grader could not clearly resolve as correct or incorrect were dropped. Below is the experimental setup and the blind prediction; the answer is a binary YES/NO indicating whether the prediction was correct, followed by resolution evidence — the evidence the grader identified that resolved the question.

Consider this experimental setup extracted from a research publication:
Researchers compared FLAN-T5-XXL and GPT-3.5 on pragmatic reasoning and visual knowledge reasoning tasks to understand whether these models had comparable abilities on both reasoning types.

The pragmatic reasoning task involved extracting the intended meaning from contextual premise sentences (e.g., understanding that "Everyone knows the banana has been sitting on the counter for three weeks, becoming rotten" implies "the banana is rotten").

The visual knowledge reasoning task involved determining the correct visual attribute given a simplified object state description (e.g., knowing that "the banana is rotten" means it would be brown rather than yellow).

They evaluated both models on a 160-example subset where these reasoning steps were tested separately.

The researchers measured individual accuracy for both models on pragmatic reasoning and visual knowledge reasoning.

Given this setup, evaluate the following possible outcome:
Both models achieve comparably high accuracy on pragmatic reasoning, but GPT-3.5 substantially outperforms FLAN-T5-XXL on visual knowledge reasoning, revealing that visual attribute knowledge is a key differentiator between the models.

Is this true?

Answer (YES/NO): NO